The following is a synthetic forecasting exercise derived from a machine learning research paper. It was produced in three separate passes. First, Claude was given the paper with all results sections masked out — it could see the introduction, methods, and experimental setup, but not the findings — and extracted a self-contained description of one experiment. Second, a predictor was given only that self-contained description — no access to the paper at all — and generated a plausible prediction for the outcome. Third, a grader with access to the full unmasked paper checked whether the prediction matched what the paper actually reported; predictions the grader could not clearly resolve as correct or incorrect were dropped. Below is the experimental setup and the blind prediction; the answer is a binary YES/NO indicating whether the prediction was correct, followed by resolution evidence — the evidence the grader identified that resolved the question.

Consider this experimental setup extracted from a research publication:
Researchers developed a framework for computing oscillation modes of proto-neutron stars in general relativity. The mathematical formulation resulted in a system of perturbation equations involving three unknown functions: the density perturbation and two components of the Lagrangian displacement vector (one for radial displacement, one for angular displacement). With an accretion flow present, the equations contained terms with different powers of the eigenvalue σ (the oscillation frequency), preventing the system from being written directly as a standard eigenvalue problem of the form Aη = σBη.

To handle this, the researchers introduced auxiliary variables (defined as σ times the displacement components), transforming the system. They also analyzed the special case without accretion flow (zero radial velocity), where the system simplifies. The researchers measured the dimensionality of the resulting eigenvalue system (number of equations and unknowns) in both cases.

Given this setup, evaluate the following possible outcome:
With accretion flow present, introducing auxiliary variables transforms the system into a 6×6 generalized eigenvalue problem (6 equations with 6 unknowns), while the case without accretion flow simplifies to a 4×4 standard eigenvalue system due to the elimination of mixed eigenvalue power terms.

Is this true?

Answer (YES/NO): NO